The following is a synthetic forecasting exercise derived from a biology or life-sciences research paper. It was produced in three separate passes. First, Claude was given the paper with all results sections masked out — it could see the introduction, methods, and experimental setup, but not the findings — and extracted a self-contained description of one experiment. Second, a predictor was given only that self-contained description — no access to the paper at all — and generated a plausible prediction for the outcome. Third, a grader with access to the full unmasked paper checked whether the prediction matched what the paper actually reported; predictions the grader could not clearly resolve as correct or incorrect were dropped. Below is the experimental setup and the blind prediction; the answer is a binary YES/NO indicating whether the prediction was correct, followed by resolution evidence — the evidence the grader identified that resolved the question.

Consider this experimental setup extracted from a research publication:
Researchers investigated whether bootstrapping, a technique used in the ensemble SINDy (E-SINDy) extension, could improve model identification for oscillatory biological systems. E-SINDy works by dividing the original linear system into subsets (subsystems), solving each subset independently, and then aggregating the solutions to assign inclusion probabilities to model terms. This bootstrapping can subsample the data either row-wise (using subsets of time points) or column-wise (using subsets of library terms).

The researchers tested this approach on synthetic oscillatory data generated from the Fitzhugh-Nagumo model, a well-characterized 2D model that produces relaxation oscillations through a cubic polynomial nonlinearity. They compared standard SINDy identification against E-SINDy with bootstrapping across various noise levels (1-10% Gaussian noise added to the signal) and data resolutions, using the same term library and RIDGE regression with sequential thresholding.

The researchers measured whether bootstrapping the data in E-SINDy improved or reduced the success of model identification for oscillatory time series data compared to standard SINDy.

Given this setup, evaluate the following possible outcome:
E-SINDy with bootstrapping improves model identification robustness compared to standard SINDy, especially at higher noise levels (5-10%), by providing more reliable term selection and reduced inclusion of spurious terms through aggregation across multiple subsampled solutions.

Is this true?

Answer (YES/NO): NO